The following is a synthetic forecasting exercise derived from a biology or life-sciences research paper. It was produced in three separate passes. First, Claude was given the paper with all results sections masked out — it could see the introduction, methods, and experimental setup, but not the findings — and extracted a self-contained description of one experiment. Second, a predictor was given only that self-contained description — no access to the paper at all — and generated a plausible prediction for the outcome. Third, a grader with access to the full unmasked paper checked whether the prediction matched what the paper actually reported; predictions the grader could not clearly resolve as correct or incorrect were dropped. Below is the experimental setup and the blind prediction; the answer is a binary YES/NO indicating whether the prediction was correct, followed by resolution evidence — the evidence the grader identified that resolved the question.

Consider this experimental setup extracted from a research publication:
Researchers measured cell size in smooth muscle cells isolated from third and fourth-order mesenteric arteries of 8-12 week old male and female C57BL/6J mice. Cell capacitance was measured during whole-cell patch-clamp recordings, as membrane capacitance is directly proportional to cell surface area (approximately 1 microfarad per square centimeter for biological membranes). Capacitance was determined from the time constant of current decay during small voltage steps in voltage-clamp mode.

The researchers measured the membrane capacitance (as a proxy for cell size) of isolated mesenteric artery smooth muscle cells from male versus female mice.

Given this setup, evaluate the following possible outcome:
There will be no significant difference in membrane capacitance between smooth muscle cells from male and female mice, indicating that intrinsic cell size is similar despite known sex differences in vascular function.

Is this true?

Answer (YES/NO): YES